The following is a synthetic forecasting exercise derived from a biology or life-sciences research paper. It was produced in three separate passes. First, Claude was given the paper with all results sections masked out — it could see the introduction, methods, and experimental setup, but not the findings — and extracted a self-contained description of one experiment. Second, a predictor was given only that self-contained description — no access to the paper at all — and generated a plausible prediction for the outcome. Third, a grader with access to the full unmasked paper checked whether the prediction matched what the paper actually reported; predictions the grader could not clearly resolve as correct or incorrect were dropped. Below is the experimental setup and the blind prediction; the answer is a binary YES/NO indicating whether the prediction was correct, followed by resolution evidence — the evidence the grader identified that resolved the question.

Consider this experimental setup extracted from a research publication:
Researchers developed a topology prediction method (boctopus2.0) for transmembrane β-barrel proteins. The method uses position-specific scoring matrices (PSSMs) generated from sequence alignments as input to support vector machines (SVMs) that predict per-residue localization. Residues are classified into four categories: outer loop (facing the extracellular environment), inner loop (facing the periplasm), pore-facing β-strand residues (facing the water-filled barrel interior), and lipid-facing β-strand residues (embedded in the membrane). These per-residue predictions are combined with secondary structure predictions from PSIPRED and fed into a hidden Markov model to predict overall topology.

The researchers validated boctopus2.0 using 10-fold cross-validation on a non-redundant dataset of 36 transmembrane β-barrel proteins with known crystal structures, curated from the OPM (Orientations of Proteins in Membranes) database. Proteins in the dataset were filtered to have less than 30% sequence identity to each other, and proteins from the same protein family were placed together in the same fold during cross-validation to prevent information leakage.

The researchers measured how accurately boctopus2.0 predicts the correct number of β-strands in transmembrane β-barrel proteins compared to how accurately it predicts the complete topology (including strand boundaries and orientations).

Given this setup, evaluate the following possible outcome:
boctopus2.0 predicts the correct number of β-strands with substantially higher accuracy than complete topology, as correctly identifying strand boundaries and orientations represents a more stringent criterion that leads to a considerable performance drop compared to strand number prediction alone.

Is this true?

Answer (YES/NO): NO